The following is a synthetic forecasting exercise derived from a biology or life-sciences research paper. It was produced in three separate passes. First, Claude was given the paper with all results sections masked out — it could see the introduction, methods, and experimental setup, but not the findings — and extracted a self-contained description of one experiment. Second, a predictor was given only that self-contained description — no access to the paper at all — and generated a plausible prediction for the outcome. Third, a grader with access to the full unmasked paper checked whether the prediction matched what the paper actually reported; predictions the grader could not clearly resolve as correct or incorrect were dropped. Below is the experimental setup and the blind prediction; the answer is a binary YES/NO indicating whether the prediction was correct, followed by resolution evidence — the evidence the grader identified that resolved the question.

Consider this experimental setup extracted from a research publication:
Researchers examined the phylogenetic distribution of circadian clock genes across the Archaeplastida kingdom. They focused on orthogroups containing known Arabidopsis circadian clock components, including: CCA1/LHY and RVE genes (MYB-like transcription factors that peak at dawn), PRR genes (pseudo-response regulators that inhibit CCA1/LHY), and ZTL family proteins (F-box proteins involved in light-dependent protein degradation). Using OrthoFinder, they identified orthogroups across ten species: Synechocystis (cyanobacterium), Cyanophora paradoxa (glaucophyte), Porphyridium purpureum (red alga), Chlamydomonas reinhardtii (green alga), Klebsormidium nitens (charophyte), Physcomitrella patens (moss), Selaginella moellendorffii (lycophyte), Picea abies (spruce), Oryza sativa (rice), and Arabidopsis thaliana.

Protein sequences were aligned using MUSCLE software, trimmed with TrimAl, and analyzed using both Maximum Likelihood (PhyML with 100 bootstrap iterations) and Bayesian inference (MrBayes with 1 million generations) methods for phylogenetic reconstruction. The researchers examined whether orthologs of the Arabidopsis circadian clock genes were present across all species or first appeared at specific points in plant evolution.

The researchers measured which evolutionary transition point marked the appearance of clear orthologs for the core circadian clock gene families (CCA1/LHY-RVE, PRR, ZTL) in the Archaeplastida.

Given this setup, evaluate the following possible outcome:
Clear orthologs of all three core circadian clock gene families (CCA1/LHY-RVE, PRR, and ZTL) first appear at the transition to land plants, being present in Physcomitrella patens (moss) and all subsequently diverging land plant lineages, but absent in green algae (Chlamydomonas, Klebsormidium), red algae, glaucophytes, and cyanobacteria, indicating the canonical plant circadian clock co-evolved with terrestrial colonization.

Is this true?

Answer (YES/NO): NO